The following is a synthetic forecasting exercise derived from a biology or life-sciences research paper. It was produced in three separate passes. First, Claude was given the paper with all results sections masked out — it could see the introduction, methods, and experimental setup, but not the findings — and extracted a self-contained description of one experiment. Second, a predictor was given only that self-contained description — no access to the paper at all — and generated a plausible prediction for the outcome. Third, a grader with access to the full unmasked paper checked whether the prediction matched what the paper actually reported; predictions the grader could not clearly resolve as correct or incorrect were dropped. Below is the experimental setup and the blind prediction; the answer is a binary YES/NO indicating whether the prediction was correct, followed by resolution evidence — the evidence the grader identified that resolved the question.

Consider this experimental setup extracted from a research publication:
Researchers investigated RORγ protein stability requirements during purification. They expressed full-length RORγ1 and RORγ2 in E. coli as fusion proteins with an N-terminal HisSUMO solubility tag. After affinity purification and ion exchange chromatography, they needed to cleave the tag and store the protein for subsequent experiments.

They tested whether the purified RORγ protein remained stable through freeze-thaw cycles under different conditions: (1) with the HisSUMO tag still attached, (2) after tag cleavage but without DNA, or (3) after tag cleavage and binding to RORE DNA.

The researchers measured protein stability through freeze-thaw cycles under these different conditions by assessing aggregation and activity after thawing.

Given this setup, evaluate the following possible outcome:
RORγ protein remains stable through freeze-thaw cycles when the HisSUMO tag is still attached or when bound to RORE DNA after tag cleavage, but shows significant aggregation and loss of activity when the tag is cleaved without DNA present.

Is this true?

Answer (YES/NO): YES